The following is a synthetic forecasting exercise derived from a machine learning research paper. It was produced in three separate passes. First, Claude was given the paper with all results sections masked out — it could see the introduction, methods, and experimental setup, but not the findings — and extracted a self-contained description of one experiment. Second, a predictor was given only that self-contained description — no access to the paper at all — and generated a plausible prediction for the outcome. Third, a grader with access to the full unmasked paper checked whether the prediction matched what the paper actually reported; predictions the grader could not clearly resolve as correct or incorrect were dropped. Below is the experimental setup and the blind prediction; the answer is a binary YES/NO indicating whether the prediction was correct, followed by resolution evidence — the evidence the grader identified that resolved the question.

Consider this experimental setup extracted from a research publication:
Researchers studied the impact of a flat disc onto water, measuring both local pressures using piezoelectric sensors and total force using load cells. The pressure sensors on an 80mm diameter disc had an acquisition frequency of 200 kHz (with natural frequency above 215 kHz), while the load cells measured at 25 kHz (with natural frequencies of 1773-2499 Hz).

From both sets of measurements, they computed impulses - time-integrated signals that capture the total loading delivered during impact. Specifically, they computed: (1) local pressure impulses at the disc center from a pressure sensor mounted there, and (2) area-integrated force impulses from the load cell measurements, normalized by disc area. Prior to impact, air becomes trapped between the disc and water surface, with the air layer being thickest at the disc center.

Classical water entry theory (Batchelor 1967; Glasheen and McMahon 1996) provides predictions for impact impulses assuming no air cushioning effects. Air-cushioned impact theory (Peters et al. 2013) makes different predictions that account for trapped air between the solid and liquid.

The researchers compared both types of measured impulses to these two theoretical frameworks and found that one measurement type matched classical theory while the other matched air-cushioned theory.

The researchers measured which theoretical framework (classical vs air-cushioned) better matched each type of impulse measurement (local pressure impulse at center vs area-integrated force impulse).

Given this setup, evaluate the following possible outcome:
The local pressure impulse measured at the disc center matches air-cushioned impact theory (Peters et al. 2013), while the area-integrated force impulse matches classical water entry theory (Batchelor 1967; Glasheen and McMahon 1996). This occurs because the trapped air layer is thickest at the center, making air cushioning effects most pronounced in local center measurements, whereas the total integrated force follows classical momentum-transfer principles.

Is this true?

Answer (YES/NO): YES